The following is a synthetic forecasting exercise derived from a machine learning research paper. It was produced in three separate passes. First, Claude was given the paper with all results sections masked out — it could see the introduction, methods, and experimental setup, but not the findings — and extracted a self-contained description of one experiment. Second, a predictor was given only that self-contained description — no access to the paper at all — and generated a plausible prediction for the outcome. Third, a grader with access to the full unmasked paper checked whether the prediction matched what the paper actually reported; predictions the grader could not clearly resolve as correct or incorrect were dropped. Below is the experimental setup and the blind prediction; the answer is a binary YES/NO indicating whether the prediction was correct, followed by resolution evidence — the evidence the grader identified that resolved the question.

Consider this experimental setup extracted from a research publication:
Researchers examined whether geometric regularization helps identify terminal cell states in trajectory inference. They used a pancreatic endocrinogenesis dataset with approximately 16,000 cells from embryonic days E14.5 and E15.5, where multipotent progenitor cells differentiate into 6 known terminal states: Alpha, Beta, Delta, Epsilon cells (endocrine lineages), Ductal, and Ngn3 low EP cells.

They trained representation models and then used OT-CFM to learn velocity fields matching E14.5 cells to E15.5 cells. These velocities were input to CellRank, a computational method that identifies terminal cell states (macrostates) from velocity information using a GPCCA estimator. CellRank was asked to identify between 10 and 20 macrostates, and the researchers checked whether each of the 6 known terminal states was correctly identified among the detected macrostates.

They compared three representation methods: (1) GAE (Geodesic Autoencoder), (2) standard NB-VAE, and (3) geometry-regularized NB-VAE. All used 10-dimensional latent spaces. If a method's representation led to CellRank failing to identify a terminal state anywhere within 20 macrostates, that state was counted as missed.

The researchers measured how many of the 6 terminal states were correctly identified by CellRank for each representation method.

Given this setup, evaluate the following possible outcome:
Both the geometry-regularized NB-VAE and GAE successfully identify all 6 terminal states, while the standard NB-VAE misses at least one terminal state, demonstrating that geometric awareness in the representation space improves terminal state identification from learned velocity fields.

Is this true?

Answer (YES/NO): NO